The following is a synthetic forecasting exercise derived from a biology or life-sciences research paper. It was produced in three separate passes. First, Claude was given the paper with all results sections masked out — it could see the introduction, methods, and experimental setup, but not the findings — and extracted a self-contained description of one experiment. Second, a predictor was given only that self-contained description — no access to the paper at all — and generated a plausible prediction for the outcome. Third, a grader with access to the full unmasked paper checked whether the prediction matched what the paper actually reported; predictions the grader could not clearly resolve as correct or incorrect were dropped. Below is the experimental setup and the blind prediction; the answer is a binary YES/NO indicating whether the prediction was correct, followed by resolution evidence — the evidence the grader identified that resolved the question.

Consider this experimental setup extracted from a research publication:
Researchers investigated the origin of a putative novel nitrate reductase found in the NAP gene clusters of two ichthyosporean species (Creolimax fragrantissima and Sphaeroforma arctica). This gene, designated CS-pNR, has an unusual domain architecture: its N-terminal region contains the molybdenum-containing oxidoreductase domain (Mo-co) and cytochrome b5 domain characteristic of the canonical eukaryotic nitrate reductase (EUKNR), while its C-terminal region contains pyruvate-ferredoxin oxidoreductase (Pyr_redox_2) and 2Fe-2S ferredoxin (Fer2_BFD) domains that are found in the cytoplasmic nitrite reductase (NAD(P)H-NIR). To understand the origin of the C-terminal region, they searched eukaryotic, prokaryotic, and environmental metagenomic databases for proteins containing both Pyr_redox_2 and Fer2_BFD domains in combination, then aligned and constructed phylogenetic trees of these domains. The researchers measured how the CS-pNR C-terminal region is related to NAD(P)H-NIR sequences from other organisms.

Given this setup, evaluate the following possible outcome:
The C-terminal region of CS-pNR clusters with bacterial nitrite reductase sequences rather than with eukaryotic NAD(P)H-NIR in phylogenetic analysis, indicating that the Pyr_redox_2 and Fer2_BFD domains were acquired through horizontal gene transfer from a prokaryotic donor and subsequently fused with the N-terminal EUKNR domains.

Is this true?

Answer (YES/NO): NO